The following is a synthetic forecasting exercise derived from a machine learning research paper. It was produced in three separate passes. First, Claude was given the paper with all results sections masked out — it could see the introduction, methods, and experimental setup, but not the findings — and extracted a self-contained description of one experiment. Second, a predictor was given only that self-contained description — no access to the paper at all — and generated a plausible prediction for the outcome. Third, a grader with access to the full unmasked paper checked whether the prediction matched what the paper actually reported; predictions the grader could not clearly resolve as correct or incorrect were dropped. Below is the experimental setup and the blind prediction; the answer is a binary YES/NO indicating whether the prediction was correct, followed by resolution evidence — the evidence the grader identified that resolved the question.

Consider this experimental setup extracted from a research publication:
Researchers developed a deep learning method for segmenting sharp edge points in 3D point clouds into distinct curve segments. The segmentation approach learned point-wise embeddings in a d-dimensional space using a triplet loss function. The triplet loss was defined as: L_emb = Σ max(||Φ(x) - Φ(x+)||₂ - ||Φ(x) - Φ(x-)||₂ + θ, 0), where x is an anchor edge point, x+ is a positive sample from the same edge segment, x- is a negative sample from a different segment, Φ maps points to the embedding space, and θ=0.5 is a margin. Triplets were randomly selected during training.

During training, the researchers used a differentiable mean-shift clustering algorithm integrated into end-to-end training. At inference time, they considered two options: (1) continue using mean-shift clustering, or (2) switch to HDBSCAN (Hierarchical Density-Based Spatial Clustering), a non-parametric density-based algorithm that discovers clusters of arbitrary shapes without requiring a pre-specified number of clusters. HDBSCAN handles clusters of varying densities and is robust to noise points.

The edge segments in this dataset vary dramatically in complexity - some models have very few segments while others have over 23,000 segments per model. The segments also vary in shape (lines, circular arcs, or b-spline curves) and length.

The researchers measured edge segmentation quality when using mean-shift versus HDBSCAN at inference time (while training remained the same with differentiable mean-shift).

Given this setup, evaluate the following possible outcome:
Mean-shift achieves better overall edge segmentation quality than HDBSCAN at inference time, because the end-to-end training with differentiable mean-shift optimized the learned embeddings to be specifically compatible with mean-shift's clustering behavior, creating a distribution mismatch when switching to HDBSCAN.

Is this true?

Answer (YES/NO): NO